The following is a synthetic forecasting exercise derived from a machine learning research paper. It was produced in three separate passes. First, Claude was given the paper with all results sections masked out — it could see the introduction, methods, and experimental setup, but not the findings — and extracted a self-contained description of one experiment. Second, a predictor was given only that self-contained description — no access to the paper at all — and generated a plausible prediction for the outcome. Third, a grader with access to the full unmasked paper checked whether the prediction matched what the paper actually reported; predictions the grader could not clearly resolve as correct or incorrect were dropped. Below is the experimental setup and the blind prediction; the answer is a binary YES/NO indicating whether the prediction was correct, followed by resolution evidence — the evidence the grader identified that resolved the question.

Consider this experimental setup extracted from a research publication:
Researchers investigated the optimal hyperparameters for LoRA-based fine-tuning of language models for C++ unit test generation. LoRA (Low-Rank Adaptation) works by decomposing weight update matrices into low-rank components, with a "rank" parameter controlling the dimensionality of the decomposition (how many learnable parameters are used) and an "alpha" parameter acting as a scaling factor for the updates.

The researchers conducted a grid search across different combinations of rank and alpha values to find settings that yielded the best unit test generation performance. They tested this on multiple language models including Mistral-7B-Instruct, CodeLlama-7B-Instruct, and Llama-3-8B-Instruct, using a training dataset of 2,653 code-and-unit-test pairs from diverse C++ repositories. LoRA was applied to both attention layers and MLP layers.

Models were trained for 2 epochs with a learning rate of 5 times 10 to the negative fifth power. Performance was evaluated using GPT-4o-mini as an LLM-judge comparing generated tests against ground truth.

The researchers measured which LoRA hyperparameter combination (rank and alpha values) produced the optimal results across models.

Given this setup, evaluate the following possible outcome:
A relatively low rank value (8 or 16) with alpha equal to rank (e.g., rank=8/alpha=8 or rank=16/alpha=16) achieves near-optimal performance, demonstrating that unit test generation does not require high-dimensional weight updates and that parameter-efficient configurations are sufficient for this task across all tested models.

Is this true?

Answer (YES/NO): NO